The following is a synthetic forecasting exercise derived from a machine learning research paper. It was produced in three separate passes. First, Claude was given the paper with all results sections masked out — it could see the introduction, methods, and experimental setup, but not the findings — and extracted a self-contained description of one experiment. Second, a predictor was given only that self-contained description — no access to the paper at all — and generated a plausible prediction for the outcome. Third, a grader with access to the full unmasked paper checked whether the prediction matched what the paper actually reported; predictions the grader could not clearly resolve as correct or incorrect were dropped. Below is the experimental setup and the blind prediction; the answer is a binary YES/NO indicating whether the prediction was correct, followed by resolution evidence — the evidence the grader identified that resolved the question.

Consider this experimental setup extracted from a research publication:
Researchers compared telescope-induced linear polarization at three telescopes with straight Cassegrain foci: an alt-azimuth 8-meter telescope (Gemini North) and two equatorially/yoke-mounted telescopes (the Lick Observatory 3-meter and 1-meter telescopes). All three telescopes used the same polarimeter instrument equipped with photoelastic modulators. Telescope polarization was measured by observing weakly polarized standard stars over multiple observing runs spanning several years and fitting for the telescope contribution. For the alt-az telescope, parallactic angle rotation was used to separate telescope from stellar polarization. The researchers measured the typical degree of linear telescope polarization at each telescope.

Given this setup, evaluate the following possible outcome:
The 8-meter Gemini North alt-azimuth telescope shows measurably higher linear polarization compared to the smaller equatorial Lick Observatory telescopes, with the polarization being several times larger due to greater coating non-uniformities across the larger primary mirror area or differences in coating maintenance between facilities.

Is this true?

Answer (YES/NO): NO